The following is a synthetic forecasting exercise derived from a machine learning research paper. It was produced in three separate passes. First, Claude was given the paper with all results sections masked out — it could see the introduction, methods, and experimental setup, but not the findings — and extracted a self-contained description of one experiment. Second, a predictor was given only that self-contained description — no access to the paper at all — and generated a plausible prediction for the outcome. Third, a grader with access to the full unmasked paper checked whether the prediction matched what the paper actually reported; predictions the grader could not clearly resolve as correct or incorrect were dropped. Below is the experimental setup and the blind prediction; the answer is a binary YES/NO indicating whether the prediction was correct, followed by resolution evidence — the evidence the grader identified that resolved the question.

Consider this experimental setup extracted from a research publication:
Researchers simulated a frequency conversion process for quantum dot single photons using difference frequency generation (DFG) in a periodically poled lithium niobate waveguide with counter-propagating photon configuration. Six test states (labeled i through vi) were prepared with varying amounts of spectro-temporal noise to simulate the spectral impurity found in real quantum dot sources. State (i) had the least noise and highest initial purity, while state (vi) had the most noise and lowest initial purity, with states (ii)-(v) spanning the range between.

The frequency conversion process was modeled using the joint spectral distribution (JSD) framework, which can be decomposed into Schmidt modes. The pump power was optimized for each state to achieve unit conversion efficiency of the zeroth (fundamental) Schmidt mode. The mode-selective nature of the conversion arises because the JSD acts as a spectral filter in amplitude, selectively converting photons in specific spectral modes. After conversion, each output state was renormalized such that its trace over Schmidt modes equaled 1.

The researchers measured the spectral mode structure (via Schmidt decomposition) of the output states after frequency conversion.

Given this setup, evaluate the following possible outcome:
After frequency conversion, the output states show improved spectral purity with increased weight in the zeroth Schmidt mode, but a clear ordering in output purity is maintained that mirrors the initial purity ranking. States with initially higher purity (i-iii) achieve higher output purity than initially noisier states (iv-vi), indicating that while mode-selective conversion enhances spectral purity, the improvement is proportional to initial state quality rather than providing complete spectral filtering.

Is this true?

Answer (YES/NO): NO